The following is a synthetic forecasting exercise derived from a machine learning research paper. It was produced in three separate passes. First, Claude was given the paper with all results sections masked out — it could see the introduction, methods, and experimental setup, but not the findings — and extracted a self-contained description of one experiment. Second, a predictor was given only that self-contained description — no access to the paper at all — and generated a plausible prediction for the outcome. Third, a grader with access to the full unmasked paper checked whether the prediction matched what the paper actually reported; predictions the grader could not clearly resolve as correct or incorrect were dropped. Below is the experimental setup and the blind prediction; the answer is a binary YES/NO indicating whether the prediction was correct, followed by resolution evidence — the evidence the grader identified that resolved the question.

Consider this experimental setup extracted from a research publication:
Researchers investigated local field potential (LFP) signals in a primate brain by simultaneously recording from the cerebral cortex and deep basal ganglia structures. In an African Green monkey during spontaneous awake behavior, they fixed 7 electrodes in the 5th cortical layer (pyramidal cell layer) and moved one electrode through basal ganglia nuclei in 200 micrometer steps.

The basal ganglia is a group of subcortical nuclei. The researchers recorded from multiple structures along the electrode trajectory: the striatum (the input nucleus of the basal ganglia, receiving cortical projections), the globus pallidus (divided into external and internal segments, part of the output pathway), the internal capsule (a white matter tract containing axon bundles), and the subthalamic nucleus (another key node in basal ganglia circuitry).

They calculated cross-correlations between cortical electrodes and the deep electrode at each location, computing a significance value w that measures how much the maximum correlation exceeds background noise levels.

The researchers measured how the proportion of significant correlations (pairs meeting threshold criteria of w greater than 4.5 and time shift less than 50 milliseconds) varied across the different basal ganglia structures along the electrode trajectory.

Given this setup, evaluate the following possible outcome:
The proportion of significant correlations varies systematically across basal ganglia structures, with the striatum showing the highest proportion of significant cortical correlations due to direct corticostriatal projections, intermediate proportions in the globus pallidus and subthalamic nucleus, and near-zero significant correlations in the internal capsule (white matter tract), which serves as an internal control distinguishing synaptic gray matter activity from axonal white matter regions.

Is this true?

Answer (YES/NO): NO